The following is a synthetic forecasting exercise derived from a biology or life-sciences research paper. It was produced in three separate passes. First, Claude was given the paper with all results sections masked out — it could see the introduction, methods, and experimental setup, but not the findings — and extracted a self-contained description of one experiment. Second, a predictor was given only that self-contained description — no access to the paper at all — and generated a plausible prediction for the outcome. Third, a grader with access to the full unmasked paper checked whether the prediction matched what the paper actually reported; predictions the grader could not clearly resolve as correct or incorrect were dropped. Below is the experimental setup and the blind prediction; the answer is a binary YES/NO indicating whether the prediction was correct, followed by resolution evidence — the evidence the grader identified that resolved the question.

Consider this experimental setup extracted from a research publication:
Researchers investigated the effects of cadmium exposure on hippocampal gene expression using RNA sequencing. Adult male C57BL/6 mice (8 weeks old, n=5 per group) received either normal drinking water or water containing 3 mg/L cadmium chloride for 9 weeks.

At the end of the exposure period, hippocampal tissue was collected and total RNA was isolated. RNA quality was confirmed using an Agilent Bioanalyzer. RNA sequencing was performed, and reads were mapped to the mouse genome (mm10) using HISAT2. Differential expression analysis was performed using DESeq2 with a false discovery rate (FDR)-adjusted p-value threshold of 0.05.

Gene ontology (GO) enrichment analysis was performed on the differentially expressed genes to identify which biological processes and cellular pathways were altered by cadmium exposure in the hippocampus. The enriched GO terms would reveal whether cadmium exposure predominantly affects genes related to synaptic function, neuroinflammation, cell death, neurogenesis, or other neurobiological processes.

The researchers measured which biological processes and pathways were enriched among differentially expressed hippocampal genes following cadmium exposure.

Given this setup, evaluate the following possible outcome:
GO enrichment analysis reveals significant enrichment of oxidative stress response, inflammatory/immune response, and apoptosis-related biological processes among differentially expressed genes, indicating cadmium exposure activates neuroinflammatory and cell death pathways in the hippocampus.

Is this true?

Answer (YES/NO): NO